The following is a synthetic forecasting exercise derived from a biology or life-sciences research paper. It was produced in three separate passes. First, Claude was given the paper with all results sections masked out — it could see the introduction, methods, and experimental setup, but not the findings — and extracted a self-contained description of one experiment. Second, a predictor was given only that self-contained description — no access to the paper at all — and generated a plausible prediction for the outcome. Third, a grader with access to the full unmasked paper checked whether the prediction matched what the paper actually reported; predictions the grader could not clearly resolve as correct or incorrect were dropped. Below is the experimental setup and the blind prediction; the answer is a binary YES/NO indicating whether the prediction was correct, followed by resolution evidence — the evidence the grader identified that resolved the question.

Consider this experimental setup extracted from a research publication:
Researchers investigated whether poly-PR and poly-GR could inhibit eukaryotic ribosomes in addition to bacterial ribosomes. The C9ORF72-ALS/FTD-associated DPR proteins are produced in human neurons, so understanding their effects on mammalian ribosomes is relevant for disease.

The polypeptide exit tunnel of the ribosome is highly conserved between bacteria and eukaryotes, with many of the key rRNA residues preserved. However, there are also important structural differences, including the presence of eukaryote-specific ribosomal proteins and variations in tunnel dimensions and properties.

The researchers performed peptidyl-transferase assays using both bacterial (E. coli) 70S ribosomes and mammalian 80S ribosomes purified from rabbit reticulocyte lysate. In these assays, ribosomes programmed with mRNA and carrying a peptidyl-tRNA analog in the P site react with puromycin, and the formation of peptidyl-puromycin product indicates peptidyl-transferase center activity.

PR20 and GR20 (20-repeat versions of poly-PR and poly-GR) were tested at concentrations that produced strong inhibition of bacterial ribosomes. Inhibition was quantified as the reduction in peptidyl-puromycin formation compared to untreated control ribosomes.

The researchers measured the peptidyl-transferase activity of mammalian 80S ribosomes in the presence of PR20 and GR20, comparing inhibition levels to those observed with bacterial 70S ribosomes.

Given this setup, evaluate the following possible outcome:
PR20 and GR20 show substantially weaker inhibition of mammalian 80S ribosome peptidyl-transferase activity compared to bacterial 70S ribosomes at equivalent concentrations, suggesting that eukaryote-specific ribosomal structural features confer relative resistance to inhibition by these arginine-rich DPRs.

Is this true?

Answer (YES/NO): NO